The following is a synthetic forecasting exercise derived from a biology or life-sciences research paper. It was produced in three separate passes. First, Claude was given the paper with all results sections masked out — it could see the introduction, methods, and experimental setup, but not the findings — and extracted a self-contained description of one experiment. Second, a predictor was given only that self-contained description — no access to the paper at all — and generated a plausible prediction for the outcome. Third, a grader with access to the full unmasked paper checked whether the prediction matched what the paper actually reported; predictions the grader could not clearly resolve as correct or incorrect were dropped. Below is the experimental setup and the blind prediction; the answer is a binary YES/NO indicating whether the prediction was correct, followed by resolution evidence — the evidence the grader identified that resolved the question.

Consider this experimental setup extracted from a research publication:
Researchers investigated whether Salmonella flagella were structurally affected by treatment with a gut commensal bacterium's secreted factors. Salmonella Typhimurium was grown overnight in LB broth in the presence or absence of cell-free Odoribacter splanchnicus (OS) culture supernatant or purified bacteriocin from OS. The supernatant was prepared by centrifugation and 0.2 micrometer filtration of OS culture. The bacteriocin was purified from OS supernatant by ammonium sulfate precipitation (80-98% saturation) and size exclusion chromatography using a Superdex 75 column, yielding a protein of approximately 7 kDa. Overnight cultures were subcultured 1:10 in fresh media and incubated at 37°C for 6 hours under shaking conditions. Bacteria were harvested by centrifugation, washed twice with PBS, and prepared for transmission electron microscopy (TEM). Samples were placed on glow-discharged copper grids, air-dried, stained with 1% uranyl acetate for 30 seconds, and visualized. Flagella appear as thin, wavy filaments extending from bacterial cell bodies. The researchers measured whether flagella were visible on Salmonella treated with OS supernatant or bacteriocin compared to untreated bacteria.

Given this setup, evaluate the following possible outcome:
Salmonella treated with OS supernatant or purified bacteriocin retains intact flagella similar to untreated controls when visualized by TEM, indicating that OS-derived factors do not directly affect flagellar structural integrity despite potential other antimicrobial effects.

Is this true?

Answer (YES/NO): NO